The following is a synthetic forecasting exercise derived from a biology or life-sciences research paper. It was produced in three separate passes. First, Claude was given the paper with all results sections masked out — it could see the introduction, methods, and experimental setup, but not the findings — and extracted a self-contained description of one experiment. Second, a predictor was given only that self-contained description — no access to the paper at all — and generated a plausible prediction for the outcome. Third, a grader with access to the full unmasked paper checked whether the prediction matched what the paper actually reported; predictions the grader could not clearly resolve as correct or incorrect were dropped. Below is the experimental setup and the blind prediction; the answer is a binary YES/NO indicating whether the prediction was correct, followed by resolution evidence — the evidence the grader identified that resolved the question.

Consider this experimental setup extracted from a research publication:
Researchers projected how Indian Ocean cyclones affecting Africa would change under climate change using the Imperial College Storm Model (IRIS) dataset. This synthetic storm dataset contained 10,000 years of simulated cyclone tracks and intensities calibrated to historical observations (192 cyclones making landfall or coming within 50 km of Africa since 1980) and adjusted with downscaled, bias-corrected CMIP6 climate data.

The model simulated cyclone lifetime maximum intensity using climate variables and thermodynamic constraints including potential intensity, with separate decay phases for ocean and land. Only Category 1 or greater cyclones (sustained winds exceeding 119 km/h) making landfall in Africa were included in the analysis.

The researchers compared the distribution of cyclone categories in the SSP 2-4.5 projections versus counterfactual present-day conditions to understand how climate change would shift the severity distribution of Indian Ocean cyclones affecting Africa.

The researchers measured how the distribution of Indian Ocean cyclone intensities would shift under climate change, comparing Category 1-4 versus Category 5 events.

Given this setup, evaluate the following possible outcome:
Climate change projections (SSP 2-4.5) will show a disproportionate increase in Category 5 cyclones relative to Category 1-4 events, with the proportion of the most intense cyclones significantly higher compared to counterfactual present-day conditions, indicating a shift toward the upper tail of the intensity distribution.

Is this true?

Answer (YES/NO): YES